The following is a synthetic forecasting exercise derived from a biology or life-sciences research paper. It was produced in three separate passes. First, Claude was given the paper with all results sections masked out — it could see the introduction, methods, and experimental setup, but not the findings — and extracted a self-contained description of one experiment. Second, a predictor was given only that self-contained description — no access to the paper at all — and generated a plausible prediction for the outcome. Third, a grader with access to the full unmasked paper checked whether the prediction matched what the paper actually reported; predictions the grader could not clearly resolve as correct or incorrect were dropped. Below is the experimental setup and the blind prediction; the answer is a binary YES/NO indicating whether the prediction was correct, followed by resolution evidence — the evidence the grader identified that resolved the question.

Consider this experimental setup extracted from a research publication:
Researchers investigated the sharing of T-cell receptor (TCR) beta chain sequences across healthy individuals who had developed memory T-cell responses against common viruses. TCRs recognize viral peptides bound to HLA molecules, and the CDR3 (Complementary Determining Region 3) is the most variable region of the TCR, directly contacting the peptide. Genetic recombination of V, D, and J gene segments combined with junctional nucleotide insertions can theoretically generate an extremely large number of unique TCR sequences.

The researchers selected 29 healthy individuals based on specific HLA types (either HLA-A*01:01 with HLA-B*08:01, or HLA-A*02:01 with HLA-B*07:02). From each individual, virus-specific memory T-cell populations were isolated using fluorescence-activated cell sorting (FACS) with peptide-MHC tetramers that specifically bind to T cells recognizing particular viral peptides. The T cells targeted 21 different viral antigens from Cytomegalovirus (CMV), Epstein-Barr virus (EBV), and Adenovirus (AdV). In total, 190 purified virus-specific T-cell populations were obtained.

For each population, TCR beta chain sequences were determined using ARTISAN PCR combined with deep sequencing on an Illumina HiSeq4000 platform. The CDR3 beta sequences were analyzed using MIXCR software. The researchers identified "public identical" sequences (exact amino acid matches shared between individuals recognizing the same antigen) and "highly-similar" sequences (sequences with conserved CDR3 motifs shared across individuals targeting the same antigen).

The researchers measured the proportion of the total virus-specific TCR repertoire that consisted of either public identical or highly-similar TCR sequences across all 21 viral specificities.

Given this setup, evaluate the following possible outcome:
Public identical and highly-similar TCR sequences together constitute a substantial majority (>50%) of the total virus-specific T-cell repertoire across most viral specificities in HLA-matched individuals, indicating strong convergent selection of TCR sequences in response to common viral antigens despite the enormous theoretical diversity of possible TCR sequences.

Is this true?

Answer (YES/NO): NO